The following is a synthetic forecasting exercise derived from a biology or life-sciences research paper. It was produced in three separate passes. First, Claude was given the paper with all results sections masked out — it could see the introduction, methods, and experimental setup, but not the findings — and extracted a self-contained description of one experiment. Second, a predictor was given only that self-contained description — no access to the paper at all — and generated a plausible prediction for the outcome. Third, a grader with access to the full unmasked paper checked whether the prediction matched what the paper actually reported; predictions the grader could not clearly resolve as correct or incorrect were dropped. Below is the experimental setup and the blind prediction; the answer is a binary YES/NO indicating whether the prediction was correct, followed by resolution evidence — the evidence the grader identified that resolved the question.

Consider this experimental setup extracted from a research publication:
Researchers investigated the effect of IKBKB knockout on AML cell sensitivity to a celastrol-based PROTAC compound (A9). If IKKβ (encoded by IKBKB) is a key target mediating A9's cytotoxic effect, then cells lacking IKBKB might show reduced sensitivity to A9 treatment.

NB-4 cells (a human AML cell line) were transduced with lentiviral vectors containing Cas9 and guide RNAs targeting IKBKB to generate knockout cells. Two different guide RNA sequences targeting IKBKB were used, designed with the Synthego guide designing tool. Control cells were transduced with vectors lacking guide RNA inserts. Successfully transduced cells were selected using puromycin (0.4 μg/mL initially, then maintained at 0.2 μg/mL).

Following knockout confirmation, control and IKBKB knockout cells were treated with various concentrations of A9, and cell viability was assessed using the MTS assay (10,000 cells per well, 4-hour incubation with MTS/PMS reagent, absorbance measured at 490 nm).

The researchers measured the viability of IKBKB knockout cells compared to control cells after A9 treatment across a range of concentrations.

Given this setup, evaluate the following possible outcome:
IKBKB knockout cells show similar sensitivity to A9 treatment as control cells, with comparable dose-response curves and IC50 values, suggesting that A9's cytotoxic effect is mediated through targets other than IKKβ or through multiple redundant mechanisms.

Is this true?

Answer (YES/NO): NO